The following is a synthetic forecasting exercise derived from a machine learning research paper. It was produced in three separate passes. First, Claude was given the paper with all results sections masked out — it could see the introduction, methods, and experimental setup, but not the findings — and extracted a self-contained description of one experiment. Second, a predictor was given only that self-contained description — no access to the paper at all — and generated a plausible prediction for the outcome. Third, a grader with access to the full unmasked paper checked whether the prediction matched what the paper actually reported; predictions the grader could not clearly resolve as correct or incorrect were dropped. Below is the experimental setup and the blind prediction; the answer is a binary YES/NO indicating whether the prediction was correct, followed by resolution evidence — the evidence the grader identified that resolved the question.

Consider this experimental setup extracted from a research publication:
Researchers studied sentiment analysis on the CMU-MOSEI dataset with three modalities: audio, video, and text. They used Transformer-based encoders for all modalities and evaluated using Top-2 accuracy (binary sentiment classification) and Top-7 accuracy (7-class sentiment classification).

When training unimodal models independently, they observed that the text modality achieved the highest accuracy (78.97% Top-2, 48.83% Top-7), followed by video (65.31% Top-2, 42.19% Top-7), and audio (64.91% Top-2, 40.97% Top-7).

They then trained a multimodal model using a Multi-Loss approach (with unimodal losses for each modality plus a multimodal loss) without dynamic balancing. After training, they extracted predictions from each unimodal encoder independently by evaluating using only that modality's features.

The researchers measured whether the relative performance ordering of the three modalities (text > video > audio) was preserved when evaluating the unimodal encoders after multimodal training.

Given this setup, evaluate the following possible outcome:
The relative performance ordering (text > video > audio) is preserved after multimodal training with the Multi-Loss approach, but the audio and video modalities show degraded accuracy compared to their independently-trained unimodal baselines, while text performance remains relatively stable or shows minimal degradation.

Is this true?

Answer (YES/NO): NO